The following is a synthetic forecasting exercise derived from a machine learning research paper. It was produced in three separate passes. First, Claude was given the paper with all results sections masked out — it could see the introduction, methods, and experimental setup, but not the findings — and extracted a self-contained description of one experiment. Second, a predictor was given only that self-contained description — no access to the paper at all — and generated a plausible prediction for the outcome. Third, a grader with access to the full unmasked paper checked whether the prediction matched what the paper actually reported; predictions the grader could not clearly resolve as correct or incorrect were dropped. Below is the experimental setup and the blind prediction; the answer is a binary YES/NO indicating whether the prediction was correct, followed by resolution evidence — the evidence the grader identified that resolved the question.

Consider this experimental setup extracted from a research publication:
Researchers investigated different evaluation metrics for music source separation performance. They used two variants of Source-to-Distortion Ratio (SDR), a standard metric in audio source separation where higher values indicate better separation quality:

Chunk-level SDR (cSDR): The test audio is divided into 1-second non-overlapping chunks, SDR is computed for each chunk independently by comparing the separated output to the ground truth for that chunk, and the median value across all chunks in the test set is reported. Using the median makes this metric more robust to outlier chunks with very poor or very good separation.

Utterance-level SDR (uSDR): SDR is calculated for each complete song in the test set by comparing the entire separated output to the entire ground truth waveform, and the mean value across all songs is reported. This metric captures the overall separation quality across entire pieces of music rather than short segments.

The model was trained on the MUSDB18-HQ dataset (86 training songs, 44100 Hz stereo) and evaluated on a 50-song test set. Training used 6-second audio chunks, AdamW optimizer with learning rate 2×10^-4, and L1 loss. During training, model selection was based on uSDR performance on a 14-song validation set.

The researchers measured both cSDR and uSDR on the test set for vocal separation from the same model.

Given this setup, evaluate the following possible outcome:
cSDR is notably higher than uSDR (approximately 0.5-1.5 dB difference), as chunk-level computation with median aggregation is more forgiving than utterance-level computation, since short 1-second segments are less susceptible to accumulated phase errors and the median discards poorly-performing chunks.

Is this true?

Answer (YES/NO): NO